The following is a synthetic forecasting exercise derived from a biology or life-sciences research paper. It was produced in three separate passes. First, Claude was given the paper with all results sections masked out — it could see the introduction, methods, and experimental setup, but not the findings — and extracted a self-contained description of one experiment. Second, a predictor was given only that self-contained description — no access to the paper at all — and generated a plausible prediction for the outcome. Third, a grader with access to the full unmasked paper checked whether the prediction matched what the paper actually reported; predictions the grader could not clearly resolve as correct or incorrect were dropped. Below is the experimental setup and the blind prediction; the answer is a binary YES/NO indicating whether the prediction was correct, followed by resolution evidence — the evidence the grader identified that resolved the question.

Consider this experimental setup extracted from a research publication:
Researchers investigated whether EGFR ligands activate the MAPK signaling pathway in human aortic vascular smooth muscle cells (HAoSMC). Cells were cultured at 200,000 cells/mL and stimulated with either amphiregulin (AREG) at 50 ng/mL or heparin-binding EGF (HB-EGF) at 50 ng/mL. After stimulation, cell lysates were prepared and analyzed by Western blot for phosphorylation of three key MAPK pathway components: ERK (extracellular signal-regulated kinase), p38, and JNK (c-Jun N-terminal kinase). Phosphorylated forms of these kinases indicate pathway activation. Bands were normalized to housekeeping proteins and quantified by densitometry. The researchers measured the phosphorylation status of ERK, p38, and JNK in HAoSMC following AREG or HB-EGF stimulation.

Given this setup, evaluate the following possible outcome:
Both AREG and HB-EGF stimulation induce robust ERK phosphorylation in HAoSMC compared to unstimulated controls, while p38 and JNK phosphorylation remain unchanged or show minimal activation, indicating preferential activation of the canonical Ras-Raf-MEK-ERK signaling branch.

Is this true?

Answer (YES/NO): NO